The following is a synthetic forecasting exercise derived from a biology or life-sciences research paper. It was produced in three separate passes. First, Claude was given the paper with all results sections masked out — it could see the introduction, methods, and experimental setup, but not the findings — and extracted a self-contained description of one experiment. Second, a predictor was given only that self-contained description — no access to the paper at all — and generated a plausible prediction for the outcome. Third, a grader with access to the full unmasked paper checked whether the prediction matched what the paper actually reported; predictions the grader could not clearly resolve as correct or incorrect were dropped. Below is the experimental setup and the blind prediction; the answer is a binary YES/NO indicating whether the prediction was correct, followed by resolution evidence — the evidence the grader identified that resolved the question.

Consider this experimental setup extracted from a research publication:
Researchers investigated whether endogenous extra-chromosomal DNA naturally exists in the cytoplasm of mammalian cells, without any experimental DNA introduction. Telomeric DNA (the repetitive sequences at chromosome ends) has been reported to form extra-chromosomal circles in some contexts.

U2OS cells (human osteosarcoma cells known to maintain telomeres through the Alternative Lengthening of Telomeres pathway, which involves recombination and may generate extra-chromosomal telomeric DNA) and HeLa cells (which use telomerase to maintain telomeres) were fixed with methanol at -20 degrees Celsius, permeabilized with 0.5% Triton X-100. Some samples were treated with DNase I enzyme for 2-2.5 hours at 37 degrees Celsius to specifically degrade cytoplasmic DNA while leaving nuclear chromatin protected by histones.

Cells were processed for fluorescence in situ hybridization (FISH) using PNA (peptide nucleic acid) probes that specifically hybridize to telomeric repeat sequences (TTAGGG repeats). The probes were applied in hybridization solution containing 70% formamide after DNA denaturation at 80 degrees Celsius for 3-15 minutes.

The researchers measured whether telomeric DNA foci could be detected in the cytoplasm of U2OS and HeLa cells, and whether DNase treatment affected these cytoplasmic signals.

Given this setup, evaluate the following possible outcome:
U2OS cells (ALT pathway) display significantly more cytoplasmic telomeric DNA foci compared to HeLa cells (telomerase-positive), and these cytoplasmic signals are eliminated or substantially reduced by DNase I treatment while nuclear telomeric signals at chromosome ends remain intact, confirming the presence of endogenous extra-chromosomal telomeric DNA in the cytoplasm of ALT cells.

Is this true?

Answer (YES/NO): YES